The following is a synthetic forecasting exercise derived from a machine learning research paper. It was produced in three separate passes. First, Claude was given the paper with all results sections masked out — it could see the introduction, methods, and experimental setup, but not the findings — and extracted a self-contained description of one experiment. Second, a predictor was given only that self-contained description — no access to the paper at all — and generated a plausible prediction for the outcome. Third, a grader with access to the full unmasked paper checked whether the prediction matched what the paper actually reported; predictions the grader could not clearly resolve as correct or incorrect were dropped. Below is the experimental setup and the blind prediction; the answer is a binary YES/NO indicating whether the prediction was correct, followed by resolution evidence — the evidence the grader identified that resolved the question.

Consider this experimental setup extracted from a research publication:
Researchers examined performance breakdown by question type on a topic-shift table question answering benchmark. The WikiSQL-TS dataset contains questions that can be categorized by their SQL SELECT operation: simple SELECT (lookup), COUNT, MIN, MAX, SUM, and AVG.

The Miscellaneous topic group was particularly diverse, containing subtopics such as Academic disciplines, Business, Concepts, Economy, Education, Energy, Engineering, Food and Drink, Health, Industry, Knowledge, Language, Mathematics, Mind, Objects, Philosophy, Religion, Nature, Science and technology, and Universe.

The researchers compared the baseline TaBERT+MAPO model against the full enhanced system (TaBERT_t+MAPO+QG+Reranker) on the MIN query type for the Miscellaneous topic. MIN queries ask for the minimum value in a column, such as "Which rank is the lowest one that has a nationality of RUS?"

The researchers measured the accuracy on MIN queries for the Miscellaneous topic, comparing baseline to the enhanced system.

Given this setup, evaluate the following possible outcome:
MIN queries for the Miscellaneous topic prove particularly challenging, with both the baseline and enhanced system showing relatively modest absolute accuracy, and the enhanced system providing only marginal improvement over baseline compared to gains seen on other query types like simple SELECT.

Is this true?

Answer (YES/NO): NO